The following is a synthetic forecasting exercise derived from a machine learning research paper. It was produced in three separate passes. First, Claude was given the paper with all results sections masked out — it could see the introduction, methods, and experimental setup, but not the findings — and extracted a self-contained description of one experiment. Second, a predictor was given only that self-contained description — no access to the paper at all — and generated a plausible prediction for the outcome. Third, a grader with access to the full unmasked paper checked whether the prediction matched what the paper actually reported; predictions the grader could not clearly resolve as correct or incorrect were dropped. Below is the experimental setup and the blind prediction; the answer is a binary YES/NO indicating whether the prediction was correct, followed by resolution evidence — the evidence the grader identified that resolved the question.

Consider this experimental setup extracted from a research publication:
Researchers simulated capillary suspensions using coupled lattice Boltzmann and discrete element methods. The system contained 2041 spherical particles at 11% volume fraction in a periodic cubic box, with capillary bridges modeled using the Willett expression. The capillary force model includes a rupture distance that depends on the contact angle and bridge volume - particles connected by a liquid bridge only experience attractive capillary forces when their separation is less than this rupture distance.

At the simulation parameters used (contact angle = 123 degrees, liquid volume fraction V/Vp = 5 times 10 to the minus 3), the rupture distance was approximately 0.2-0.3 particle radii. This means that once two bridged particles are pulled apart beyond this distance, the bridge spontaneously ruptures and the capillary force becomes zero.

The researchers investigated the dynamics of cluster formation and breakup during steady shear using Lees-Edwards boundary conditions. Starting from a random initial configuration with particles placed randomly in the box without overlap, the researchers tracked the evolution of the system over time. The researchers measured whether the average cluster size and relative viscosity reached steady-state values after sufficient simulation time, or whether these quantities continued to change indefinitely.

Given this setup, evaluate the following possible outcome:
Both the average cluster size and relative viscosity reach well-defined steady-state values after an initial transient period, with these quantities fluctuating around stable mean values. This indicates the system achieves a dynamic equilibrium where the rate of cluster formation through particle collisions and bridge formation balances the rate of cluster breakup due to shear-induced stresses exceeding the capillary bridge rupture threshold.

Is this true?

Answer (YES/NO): YES